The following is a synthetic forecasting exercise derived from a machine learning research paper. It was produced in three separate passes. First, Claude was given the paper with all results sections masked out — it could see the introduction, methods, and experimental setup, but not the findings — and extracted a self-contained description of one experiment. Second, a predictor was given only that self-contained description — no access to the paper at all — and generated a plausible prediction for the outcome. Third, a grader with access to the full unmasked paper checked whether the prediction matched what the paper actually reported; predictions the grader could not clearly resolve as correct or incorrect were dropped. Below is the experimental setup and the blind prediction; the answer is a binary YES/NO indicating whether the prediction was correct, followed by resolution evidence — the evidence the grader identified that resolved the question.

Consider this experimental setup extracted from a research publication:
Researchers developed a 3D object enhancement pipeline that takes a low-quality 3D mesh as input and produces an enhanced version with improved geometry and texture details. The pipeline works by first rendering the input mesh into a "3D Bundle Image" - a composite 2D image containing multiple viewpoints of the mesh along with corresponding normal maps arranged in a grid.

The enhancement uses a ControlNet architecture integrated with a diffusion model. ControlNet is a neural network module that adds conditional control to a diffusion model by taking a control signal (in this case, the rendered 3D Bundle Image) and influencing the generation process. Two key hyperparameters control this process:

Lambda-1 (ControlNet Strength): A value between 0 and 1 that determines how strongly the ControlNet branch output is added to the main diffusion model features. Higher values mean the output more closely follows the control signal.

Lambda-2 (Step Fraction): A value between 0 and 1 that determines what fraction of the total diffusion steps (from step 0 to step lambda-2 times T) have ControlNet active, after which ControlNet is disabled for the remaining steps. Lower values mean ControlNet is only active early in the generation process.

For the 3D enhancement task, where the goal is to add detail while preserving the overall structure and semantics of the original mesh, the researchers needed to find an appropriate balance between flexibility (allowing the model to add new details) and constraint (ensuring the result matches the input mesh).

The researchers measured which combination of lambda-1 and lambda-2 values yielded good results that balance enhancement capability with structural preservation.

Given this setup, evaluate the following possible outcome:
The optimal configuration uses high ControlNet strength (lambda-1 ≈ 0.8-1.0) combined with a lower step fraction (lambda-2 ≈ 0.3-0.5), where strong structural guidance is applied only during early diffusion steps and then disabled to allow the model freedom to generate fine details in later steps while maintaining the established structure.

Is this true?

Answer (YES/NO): NO